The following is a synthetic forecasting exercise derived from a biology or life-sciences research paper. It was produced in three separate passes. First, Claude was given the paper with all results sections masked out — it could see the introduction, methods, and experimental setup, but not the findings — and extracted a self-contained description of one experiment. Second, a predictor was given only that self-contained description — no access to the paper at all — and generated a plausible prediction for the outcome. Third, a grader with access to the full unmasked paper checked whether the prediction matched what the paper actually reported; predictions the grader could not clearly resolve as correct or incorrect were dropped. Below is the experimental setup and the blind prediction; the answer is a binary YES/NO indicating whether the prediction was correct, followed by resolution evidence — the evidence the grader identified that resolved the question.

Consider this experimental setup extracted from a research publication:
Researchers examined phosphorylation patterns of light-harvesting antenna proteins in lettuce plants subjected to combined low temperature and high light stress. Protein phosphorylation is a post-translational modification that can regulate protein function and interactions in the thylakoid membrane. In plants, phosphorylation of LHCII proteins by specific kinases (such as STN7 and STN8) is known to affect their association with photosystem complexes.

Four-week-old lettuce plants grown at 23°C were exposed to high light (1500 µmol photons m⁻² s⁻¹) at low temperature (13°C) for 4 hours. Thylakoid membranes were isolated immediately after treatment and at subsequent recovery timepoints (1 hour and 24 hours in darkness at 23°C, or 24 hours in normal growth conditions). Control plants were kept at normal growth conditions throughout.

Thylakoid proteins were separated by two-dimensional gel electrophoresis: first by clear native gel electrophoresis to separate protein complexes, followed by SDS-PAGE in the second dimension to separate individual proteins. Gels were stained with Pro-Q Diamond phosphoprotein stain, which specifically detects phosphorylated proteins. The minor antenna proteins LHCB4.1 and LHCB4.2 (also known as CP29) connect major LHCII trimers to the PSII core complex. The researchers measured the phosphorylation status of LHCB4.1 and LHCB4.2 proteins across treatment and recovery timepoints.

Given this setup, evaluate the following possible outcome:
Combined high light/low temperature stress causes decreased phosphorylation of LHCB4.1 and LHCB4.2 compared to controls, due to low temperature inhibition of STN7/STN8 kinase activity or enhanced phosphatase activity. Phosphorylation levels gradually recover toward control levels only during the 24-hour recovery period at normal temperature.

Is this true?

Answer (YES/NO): NO